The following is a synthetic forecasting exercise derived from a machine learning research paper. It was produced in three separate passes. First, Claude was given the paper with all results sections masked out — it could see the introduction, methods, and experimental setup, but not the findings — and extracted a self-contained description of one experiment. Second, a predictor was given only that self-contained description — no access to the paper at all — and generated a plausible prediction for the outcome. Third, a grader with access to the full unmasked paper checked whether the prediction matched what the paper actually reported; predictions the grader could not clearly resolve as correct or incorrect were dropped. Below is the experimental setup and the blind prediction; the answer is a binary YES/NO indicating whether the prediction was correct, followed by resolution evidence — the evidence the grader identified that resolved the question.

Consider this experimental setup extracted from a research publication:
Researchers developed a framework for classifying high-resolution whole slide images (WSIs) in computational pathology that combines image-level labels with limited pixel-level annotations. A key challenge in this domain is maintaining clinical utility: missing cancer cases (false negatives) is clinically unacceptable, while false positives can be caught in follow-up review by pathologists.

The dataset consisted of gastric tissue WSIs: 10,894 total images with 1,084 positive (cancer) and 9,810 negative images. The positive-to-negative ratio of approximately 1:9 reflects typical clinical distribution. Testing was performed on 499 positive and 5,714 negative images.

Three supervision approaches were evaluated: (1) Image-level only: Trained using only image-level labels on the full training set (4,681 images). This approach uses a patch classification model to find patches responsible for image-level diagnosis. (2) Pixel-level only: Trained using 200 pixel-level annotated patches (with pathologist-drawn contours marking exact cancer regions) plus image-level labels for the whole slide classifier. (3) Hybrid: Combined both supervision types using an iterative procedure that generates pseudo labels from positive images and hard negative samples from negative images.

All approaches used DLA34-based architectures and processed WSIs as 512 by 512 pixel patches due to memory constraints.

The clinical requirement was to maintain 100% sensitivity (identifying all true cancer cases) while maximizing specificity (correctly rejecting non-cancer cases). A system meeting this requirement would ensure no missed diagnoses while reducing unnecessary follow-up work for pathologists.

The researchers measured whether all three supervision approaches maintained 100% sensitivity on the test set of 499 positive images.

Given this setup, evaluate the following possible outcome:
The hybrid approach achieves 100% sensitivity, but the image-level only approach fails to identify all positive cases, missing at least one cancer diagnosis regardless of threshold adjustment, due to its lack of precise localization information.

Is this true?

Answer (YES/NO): NO